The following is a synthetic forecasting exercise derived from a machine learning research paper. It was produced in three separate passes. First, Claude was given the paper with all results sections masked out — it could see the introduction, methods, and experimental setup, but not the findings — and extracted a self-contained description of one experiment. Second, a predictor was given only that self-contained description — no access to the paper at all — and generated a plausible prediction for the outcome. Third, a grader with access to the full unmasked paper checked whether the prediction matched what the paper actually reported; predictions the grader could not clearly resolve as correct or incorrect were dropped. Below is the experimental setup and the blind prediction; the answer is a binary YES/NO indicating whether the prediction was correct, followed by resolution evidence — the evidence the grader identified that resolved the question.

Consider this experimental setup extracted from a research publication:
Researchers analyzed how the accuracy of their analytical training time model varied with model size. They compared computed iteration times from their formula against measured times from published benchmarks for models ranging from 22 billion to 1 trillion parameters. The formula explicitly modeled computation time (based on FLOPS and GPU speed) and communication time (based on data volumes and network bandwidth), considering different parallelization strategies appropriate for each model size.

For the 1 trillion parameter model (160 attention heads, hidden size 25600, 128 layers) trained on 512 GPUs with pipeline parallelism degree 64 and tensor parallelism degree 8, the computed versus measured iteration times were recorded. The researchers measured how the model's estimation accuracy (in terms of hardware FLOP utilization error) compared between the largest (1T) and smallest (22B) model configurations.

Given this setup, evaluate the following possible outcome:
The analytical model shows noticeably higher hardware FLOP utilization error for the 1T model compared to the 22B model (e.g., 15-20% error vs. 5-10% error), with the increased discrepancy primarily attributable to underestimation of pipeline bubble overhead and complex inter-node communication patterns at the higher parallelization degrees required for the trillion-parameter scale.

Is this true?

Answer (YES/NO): NO